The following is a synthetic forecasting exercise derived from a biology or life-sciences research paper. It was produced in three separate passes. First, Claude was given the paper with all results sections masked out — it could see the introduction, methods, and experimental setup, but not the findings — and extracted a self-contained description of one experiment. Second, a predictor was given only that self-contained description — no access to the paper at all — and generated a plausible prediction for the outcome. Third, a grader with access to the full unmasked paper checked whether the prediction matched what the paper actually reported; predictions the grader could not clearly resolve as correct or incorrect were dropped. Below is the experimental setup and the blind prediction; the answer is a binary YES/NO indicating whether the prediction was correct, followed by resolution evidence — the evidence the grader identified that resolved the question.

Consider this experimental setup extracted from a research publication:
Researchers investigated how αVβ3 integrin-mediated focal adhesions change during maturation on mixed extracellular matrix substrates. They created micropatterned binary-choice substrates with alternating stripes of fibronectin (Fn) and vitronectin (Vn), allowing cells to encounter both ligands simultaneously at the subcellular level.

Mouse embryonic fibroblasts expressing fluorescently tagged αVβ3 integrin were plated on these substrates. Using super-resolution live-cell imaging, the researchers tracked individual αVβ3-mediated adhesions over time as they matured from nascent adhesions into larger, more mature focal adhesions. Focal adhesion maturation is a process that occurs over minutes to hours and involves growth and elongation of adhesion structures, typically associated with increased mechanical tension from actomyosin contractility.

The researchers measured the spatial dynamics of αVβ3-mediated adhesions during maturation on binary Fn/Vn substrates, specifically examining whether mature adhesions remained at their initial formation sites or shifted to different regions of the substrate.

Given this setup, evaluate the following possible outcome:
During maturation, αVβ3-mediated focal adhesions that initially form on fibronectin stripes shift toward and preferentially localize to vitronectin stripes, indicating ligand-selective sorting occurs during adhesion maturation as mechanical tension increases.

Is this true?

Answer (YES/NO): NO